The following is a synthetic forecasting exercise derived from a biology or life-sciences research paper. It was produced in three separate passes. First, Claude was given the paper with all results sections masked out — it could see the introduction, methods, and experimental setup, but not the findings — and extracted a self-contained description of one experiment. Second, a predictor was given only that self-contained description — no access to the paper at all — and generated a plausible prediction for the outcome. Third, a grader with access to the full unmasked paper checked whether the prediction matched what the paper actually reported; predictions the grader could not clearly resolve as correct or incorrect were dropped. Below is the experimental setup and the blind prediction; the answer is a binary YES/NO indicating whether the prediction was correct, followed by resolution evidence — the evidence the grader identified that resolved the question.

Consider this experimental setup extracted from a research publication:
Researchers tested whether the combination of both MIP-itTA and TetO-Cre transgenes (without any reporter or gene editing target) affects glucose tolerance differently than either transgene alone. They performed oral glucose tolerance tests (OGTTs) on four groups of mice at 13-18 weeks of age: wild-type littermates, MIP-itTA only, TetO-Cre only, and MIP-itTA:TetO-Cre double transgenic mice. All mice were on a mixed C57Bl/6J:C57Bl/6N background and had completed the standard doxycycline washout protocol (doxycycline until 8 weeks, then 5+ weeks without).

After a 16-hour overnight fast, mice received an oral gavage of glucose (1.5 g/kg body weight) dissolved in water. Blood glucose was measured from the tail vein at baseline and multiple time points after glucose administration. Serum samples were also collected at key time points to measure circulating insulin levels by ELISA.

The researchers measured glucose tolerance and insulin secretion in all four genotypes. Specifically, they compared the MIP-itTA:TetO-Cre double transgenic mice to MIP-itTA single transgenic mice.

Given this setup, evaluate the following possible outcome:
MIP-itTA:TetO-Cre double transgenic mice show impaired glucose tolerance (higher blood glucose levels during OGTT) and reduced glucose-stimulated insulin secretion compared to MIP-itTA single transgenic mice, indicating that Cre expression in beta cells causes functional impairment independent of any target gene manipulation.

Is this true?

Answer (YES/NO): NO